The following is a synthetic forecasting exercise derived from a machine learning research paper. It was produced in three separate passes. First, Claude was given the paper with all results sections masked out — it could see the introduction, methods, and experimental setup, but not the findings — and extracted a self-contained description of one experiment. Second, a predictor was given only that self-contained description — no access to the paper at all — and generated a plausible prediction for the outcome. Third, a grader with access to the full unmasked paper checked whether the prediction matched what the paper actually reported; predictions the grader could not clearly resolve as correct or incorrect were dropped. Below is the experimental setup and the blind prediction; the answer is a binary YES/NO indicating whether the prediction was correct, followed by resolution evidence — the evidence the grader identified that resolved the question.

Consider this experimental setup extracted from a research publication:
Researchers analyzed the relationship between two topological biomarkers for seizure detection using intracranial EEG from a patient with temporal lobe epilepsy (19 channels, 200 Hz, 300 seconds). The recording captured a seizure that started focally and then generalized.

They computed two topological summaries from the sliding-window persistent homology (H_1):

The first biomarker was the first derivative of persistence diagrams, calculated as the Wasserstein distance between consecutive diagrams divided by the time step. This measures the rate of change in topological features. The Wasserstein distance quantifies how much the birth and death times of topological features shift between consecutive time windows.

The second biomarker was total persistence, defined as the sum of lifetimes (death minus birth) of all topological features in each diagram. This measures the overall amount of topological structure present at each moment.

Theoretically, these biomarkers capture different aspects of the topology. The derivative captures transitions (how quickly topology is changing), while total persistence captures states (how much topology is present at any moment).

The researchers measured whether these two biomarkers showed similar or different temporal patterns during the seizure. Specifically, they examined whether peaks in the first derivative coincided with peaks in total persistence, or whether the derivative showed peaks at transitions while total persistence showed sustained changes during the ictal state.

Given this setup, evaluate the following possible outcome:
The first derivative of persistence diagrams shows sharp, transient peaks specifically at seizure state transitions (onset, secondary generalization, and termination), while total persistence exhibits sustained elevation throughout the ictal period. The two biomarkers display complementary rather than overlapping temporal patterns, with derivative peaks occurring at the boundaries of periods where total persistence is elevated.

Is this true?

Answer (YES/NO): NO